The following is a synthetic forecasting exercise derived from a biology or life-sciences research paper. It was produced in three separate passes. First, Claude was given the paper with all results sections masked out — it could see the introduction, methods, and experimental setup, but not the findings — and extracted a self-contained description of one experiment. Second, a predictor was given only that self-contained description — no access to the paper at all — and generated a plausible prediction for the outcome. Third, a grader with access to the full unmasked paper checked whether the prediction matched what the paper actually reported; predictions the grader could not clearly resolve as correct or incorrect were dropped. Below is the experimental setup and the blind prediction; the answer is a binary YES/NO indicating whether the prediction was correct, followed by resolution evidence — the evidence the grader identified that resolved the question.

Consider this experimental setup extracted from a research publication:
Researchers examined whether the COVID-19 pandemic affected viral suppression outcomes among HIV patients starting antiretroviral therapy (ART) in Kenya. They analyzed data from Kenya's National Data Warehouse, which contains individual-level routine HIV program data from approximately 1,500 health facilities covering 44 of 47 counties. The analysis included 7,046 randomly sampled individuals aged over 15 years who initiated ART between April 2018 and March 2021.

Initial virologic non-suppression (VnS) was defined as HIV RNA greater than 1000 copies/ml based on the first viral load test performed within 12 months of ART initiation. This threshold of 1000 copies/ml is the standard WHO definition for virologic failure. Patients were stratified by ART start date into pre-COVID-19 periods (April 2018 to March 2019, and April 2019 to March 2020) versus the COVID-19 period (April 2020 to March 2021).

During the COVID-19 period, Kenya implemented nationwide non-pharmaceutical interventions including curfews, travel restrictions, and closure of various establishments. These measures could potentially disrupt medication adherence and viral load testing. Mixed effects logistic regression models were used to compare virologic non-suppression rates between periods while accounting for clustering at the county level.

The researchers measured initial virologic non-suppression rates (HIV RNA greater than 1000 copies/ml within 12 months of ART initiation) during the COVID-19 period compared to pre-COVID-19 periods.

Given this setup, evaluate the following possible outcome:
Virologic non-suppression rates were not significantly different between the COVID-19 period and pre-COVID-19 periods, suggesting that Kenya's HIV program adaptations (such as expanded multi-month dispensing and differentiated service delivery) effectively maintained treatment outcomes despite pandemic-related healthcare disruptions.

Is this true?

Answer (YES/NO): YES